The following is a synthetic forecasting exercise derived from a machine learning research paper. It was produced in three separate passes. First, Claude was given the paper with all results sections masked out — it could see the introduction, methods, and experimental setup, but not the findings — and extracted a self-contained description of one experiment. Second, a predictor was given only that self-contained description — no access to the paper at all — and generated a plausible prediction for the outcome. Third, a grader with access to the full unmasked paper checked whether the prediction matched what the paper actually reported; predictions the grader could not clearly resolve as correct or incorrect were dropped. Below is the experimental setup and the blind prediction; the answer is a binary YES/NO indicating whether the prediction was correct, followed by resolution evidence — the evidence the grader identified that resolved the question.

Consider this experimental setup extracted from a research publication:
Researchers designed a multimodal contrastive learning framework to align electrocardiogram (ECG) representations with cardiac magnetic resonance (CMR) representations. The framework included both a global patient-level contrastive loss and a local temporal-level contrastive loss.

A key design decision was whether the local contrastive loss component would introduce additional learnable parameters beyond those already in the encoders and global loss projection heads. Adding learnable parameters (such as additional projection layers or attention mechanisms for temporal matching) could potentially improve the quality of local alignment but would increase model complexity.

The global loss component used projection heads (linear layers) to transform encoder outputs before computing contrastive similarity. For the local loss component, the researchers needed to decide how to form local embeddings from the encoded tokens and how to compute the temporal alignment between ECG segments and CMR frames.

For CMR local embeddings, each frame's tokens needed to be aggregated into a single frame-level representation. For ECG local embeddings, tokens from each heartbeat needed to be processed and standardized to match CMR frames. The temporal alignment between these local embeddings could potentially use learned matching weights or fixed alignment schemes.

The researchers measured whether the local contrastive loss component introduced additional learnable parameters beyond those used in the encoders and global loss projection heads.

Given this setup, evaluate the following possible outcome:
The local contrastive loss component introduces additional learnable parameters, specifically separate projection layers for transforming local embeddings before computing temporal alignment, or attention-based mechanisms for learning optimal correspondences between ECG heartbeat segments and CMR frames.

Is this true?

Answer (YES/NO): NO